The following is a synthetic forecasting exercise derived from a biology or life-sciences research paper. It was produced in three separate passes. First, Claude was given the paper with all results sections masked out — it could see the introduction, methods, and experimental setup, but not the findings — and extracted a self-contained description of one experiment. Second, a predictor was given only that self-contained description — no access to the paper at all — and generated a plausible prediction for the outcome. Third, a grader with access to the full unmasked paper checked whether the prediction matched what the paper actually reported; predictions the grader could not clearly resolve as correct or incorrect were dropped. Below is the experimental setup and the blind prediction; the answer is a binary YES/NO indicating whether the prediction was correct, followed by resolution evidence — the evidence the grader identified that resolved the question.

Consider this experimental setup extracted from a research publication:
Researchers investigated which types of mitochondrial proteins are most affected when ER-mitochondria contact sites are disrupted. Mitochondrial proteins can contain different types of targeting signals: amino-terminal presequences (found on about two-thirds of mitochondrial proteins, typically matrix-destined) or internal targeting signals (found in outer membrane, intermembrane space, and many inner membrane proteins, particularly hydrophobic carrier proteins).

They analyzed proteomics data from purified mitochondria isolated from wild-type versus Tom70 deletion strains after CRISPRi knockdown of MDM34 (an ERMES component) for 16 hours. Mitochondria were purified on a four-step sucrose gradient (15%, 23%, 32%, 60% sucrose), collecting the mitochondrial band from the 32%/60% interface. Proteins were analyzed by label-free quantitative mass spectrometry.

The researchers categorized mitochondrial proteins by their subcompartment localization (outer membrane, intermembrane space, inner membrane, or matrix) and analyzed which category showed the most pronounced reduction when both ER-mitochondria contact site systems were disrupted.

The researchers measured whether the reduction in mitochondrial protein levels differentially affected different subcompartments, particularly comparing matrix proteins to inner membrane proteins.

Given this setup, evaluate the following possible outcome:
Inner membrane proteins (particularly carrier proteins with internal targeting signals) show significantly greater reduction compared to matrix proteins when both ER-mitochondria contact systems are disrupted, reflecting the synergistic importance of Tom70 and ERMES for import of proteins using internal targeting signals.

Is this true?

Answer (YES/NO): NO